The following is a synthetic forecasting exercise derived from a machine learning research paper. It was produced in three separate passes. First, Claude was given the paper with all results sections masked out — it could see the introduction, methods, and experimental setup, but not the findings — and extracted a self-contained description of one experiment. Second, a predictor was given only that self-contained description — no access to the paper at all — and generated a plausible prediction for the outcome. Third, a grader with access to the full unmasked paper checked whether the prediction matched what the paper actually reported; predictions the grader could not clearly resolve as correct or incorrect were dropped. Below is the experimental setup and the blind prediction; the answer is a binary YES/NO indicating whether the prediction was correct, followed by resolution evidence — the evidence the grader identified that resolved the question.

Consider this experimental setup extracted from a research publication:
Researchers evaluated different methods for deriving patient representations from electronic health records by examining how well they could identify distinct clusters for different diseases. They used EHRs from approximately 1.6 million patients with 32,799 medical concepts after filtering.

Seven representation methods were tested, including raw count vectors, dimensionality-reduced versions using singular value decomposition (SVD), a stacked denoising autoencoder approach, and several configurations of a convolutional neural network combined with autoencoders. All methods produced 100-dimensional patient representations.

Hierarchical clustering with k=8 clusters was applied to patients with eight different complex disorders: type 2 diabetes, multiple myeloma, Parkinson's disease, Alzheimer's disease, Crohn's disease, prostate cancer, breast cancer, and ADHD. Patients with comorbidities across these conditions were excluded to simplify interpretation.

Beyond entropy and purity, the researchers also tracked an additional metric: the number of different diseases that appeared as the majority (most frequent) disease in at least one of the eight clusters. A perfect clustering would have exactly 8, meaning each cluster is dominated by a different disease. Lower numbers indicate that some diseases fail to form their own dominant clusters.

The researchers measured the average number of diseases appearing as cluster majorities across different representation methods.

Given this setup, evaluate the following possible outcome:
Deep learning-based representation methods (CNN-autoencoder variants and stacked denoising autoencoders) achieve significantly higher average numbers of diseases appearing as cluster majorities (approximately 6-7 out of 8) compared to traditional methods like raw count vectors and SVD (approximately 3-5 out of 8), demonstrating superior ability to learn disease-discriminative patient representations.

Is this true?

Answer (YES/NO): NO